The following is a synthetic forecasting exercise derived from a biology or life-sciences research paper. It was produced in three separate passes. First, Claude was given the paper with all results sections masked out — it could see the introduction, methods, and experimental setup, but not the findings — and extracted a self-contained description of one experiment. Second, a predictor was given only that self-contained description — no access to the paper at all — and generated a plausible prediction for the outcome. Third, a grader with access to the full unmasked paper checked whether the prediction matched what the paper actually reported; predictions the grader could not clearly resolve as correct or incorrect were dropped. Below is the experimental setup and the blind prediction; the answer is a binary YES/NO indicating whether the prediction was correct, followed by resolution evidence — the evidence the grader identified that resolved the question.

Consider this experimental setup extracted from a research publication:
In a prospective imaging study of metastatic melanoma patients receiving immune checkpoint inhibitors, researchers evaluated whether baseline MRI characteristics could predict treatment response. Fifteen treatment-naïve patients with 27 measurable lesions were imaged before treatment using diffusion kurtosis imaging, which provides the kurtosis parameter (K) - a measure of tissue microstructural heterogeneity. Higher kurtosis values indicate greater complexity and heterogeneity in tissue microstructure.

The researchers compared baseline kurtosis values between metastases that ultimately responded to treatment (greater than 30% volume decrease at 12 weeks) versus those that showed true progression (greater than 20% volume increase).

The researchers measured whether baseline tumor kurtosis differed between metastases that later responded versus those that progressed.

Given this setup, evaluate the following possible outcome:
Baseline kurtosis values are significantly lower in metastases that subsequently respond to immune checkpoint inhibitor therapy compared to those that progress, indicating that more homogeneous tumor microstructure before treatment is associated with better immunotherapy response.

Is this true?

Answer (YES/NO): NO